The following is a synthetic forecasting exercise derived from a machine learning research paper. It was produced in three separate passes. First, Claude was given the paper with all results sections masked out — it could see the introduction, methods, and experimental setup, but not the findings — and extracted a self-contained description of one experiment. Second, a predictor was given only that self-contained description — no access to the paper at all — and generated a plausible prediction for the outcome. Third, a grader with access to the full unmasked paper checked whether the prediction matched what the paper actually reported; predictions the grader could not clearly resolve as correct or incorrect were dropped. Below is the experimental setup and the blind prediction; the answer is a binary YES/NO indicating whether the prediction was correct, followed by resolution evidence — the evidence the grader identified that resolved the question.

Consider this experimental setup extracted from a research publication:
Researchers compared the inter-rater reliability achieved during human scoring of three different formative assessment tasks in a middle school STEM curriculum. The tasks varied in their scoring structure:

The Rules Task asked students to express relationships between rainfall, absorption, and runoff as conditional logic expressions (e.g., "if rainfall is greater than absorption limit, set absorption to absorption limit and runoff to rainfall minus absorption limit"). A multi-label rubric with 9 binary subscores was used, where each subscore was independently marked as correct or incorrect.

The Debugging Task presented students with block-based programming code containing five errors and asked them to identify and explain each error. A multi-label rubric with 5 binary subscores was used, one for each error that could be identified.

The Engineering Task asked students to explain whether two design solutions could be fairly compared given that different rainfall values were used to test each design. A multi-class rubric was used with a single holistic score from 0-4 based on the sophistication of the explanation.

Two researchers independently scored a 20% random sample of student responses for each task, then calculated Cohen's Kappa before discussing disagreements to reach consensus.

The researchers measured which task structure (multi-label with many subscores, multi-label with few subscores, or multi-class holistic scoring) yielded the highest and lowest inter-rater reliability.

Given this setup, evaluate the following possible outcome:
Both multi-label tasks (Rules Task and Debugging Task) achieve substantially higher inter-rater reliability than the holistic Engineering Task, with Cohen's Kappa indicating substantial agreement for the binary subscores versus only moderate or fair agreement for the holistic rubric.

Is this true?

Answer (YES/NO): NO